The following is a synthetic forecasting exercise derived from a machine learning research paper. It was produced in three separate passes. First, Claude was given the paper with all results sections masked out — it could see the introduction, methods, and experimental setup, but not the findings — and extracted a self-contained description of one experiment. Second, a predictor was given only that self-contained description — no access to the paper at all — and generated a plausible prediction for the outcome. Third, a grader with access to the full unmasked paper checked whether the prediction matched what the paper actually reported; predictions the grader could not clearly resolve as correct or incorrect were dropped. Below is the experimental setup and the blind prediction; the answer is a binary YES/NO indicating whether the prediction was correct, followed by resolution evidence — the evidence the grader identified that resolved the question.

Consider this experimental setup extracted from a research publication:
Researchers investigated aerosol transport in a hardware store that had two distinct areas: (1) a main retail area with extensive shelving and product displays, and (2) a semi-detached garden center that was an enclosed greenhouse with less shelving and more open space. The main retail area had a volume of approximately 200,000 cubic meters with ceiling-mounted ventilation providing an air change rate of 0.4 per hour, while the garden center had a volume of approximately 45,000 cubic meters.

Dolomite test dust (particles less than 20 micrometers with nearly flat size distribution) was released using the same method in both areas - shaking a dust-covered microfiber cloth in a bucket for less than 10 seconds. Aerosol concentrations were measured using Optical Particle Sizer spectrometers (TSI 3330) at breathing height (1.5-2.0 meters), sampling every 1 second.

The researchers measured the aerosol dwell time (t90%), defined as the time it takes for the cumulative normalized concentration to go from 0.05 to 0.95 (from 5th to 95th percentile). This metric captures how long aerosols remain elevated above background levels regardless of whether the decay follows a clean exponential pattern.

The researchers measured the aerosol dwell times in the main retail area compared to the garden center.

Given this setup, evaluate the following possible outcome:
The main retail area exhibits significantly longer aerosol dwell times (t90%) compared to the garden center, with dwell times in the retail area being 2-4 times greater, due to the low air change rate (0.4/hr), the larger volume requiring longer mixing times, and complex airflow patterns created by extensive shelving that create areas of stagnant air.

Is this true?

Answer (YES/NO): YES